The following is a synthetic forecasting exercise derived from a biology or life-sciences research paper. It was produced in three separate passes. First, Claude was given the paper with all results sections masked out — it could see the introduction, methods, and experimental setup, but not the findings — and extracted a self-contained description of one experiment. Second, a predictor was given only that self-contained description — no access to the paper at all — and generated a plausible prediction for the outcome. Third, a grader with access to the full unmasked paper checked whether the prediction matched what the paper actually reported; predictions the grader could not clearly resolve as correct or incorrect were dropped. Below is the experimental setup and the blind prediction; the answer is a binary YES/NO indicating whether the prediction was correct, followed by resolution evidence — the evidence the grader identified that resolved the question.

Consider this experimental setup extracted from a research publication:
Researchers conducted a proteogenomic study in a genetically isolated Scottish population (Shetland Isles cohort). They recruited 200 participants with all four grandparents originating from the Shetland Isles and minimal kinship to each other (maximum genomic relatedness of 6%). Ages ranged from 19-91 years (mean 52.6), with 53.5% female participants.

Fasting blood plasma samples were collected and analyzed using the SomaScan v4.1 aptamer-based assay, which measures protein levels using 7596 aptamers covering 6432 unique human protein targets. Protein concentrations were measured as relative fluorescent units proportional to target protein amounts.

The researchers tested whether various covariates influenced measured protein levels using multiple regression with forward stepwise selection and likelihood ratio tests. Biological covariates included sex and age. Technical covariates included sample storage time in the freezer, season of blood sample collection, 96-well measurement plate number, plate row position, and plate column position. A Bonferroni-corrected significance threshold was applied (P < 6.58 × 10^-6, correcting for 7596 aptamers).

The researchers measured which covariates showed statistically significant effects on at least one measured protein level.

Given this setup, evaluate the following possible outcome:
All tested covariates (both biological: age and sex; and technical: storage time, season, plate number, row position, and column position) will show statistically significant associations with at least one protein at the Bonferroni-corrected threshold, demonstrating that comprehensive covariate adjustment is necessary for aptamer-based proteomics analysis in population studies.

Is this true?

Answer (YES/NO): NO